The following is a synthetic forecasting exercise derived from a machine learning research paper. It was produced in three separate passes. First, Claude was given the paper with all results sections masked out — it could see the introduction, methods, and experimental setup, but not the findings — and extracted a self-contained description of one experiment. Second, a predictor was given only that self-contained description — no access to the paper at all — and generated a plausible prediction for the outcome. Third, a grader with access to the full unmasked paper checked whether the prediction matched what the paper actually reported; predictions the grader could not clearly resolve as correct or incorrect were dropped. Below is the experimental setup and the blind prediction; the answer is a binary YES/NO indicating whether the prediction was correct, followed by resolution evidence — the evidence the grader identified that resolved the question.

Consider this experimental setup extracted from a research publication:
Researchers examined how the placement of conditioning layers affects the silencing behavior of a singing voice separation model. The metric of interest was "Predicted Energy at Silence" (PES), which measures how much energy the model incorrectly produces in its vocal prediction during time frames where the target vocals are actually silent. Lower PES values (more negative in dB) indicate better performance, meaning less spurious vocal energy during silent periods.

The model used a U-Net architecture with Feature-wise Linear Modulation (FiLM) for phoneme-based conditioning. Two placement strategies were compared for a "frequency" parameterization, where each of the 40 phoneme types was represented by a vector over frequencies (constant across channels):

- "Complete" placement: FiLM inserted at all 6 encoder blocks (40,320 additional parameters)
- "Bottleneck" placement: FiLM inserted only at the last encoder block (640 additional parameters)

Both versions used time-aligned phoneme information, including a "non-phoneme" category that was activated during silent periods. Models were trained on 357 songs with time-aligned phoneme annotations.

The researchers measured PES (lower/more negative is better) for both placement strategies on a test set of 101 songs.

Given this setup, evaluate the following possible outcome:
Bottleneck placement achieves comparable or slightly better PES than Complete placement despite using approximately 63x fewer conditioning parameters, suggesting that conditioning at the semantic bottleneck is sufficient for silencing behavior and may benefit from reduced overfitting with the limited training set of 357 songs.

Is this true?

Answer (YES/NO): YES